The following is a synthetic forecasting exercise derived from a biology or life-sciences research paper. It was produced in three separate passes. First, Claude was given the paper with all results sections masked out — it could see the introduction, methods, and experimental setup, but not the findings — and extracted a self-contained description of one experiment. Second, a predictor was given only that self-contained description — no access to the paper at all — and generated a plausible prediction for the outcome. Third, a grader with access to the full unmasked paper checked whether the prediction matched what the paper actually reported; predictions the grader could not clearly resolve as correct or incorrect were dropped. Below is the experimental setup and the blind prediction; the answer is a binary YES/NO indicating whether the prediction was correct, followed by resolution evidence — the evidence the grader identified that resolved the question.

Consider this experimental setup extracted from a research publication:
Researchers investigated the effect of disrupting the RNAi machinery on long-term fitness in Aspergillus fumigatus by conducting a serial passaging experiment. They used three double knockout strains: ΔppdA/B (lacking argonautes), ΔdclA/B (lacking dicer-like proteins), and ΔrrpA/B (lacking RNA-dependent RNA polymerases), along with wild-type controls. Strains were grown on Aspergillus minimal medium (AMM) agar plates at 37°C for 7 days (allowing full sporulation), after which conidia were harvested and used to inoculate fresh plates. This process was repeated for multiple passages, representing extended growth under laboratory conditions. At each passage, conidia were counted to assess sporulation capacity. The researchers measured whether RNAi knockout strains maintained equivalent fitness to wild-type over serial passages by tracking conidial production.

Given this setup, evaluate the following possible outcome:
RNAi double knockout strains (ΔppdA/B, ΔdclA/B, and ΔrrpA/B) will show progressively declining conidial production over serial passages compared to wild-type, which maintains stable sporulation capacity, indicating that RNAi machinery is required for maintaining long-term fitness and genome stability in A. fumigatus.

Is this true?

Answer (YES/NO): NO